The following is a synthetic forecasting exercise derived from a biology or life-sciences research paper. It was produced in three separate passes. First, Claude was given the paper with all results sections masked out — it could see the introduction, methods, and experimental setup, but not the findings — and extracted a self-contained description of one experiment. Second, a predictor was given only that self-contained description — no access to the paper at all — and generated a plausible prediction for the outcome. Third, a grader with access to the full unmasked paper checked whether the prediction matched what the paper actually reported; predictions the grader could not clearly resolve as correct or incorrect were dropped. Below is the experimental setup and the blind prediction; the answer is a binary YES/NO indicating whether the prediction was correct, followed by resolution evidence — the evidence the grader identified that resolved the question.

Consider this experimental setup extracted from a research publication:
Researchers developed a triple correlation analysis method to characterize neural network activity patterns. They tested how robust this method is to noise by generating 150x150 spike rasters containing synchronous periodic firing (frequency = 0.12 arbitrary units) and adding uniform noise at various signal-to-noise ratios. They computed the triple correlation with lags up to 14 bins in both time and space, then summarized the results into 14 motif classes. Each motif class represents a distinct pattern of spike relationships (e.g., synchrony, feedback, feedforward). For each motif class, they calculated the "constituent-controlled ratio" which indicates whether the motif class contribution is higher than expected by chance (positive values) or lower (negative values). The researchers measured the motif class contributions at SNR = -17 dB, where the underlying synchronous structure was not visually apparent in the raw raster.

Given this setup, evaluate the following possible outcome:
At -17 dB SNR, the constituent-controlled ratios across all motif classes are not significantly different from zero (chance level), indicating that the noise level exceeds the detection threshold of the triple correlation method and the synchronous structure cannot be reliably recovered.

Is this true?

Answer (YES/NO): NO